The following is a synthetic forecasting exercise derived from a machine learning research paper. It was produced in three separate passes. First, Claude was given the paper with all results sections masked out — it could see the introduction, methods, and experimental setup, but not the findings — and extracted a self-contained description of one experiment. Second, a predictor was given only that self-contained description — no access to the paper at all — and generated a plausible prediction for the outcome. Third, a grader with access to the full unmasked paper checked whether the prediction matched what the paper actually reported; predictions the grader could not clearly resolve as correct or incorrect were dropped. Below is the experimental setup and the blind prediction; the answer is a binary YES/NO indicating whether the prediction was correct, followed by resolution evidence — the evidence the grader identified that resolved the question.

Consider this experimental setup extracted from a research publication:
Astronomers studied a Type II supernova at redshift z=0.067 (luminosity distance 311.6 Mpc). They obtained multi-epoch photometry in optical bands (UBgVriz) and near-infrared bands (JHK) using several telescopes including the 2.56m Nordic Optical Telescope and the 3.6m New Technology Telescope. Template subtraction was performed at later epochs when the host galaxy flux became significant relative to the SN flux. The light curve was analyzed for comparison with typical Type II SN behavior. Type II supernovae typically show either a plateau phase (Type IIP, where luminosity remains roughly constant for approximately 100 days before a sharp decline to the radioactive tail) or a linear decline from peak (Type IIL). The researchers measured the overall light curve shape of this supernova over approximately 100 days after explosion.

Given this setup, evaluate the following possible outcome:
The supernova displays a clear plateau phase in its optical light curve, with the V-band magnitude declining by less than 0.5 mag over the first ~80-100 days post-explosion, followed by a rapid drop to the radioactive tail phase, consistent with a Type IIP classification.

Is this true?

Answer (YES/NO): NO